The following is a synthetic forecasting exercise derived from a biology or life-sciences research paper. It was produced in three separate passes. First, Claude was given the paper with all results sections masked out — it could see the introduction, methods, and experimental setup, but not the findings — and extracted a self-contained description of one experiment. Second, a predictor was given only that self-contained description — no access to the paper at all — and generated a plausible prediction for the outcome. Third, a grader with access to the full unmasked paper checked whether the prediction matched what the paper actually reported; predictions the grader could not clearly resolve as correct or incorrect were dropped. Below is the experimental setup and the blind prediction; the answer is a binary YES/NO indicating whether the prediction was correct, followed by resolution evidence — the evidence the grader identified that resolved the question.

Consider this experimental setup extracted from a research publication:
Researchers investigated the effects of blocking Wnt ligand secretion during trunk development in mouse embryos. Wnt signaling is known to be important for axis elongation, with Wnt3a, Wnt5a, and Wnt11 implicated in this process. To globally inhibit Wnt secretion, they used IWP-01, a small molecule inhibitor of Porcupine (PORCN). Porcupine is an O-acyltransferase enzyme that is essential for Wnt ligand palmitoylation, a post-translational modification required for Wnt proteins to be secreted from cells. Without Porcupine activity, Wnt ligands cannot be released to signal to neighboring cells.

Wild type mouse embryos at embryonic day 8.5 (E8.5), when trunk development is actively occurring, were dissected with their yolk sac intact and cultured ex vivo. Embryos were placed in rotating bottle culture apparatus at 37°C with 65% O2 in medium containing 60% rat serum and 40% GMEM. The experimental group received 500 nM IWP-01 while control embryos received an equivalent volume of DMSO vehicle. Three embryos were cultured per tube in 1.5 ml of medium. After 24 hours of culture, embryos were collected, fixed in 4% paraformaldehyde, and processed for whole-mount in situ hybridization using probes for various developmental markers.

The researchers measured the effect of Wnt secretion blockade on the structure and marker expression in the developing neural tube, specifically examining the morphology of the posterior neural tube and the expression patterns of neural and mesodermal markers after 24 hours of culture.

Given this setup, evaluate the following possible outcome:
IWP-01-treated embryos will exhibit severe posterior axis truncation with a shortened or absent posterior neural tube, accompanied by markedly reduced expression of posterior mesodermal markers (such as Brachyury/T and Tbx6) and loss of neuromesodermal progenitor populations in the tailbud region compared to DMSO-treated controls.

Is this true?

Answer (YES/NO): NO